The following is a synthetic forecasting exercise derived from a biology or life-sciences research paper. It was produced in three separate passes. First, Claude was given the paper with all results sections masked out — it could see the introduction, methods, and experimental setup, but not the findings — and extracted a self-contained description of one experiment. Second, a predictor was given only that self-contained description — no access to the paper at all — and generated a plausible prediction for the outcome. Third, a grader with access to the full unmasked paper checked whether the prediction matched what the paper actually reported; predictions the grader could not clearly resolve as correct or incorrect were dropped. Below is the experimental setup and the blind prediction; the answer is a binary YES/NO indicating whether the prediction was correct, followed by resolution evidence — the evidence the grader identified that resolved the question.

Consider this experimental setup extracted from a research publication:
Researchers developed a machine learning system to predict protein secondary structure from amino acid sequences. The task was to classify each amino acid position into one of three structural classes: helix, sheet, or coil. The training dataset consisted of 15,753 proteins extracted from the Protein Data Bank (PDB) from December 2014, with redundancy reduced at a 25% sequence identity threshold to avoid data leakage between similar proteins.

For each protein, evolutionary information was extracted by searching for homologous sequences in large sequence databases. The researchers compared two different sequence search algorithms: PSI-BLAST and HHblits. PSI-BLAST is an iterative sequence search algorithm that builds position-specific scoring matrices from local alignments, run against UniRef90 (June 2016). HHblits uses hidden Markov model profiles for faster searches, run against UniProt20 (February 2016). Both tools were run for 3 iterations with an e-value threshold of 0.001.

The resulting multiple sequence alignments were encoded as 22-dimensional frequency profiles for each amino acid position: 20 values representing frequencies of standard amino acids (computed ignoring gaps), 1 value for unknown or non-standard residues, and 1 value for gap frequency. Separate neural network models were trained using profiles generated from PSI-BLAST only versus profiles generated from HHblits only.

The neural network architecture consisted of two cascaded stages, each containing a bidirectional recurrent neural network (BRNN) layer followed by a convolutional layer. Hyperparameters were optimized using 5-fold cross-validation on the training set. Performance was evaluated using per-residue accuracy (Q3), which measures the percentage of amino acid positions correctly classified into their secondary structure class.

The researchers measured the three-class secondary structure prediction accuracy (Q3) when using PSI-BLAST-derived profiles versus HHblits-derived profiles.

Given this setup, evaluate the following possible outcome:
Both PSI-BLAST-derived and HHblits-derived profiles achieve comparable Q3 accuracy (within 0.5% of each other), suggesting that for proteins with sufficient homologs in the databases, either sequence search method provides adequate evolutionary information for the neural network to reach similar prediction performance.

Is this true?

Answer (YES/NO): YES